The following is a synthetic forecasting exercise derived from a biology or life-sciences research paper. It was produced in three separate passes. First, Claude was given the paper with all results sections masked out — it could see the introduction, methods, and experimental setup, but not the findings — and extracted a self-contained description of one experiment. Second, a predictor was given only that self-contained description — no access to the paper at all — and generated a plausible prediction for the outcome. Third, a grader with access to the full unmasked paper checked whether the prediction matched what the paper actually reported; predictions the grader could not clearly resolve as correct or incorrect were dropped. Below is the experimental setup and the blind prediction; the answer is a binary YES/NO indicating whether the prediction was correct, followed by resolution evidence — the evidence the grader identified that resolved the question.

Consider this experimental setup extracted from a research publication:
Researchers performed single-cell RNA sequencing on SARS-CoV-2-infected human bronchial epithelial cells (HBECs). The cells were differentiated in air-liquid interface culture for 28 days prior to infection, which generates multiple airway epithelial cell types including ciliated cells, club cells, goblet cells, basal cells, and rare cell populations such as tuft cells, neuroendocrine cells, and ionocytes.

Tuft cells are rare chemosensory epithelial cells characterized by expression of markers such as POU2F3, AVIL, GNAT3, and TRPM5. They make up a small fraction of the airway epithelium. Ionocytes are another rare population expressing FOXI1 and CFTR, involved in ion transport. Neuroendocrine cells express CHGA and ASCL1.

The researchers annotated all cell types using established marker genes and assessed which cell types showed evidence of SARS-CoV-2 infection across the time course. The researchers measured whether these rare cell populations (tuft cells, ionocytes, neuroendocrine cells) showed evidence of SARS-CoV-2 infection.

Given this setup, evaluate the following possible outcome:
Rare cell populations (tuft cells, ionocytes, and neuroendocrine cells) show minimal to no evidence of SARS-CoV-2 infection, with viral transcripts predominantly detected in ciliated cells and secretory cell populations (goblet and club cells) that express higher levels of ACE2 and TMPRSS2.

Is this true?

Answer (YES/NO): NO